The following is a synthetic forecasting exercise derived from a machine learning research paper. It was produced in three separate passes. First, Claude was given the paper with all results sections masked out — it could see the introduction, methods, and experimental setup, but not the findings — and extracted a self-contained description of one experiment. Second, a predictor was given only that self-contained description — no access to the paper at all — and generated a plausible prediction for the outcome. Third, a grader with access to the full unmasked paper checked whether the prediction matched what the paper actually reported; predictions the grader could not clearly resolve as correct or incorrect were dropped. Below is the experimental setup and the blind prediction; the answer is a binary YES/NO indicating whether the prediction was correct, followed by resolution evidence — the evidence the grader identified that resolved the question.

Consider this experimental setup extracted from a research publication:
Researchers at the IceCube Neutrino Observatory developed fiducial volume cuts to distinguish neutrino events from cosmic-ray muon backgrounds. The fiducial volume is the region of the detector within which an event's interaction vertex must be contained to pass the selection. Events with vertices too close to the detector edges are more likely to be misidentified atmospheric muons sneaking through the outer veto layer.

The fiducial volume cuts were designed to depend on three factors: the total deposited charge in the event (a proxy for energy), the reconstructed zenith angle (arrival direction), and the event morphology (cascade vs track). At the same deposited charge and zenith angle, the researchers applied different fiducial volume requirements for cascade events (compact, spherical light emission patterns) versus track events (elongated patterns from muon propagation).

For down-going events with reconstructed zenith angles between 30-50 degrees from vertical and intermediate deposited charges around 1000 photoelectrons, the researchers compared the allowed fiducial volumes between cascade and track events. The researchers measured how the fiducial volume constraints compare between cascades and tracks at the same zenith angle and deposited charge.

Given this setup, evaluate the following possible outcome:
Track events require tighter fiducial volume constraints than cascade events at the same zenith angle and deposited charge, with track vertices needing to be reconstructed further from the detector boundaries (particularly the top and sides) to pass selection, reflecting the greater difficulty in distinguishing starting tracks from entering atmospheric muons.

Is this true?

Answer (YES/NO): YES